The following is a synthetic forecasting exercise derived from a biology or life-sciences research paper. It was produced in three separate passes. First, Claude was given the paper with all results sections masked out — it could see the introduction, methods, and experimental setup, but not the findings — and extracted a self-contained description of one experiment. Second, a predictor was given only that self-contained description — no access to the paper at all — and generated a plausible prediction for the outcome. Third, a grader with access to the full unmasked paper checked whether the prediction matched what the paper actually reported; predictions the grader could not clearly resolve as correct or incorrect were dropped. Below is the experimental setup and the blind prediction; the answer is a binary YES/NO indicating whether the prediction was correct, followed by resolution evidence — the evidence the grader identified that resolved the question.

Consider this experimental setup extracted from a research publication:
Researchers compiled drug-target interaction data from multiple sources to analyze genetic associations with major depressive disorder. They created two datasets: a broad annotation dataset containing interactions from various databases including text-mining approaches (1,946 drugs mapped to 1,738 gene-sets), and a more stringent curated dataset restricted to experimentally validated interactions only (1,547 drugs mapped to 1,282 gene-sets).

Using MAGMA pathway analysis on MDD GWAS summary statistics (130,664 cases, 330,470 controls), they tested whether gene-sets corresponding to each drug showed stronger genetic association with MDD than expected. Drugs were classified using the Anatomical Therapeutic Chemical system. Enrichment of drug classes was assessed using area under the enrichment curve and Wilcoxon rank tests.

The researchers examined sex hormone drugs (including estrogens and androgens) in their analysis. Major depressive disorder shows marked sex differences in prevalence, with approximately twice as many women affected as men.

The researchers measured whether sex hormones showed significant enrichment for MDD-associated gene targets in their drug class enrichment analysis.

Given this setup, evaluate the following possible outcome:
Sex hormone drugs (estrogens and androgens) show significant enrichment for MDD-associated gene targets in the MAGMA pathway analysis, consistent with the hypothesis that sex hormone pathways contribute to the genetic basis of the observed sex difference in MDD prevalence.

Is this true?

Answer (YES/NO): YES